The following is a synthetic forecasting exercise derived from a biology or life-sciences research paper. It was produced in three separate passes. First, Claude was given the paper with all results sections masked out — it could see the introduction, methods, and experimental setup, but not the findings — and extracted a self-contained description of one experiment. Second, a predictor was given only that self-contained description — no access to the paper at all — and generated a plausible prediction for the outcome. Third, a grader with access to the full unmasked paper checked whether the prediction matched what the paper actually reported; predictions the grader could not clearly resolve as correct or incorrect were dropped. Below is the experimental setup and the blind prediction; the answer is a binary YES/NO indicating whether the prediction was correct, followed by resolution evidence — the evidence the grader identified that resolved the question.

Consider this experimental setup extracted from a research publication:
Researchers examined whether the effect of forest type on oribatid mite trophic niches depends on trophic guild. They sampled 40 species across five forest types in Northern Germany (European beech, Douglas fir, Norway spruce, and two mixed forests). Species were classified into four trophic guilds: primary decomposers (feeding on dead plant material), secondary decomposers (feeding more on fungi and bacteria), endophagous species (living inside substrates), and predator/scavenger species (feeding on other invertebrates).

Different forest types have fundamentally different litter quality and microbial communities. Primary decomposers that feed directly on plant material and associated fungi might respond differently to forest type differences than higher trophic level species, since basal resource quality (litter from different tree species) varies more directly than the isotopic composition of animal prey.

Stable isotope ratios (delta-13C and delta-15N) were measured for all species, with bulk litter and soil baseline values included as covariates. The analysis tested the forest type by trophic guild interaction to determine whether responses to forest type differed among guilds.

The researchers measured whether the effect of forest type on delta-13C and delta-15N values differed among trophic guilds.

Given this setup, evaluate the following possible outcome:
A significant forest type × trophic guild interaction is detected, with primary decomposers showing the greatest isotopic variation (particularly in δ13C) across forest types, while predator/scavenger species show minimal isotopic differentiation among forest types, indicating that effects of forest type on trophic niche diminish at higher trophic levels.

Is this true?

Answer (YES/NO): NO